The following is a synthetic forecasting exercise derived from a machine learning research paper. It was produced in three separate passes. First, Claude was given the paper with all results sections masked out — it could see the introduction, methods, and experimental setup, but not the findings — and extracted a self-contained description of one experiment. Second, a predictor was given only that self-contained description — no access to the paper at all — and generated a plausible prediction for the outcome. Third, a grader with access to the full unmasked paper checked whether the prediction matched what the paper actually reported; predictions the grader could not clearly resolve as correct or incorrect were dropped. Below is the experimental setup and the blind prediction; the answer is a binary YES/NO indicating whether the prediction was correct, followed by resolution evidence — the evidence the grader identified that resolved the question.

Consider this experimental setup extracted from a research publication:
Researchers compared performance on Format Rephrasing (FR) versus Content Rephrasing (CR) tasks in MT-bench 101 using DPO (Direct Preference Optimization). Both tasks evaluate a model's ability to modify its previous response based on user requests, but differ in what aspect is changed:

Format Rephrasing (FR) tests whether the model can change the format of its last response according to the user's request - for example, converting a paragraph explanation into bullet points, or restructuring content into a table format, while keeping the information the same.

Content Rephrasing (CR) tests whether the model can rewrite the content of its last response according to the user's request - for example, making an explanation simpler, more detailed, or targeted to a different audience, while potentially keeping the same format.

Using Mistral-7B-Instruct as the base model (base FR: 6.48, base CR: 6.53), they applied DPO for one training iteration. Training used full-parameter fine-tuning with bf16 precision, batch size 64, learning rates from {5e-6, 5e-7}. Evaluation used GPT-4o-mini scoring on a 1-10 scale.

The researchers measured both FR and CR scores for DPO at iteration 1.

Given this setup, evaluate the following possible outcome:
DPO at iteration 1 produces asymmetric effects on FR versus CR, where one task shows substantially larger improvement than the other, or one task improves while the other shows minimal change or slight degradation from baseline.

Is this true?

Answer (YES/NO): YES